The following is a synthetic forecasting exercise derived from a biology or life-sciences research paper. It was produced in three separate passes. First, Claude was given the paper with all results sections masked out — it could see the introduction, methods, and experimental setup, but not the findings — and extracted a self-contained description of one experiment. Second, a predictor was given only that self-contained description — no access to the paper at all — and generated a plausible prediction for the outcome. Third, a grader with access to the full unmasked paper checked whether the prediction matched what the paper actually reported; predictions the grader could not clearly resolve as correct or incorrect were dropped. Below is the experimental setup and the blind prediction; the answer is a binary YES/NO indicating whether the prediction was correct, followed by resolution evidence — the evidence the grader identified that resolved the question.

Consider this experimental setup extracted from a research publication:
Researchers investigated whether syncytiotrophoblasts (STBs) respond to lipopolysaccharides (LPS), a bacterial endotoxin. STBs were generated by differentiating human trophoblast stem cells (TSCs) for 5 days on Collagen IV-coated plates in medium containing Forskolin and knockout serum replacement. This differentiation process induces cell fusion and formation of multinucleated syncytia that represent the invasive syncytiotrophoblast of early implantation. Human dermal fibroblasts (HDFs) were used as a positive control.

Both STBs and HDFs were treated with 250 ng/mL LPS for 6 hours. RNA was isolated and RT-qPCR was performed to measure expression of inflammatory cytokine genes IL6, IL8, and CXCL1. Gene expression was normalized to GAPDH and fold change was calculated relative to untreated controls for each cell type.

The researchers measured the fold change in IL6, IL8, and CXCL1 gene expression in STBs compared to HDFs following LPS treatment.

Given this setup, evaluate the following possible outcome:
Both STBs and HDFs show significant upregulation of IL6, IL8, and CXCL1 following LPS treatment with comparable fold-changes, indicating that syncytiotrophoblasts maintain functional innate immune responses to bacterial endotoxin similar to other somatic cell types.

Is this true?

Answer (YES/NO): NO